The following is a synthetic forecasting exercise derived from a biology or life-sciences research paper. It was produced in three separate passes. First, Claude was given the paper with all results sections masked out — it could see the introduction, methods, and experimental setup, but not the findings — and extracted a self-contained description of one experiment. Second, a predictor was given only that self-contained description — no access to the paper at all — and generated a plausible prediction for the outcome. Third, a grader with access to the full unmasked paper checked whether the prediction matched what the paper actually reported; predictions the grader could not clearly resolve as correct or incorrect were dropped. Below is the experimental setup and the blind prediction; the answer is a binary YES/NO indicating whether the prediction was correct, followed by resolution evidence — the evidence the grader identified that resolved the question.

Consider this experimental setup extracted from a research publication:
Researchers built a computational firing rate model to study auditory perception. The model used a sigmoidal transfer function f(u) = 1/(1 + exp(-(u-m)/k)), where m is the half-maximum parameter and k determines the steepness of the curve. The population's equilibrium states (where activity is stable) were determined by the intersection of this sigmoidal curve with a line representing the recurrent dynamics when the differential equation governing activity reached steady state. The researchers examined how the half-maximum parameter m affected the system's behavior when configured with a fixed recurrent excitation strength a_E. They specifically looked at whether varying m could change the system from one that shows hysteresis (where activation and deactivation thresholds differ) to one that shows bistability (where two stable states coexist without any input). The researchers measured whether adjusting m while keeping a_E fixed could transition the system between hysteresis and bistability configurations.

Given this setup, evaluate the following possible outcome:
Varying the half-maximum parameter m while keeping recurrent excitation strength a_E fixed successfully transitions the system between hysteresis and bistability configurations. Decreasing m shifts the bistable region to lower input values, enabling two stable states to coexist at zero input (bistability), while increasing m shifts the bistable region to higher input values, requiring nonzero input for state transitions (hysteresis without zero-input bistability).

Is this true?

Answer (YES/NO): YES